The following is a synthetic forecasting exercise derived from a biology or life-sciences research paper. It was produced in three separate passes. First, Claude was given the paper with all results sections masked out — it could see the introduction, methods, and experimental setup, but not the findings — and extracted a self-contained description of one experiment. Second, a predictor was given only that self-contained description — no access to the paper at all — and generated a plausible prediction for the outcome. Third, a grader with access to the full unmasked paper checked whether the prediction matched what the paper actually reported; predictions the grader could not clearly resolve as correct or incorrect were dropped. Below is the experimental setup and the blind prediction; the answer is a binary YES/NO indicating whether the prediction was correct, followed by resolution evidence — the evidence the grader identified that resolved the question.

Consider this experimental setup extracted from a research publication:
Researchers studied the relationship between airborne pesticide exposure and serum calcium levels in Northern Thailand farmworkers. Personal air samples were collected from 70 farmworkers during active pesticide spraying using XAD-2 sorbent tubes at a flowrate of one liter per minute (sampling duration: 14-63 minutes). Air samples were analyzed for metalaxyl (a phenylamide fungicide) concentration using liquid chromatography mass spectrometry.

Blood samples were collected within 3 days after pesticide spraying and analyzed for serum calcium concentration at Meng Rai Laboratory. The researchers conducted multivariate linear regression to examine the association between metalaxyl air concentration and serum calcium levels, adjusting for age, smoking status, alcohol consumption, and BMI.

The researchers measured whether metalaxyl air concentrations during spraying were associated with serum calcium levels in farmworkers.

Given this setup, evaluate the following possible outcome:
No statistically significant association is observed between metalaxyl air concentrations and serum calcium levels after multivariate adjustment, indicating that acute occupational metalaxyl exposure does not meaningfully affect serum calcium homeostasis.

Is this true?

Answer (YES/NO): NO